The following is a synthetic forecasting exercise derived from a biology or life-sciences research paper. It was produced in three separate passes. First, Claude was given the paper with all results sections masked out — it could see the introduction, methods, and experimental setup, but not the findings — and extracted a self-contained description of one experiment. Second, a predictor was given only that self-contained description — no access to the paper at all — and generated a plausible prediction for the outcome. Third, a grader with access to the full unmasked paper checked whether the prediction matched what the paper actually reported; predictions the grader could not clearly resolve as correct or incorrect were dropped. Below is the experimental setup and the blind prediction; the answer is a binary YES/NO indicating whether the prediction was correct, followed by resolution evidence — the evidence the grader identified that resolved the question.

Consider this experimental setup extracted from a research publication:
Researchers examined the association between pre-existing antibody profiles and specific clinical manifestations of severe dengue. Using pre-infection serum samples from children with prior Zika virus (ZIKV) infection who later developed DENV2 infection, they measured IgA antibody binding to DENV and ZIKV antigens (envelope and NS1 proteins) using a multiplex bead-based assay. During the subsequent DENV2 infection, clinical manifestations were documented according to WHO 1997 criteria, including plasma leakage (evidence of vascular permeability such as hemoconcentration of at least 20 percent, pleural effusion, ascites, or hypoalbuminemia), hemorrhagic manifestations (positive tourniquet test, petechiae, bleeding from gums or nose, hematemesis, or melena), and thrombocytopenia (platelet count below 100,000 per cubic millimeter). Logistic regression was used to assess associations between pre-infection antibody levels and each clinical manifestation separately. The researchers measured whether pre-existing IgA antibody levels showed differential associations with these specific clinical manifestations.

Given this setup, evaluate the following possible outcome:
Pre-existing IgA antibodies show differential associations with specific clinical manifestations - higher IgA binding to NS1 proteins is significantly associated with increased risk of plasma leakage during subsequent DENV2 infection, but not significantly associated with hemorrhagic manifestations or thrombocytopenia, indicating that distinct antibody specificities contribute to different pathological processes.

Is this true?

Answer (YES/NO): NO